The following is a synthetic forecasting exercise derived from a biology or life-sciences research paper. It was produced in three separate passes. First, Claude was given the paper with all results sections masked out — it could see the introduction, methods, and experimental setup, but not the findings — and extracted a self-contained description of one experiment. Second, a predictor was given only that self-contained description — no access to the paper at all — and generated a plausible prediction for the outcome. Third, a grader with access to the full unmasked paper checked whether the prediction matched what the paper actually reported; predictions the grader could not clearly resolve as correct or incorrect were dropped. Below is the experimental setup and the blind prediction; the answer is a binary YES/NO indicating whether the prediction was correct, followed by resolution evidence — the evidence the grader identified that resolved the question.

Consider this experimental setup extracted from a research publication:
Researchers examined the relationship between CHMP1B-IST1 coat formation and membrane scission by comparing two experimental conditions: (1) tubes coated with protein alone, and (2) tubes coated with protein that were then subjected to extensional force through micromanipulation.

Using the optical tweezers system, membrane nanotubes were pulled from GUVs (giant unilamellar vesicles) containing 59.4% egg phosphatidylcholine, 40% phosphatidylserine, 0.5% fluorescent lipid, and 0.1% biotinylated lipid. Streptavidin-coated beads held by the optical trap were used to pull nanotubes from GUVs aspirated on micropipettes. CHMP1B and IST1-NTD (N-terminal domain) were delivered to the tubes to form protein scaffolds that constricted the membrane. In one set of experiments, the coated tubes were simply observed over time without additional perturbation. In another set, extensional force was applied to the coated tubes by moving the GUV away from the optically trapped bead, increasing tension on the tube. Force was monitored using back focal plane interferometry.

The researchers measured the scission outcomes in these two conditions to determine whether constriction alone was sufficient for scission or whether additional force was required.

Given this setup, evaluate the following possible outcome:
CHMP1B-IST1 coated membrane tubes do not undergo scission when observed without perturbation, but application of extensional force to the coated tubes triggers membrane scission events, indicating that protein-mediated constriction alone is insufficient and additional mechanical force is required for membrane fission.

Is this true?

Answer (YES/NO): YES